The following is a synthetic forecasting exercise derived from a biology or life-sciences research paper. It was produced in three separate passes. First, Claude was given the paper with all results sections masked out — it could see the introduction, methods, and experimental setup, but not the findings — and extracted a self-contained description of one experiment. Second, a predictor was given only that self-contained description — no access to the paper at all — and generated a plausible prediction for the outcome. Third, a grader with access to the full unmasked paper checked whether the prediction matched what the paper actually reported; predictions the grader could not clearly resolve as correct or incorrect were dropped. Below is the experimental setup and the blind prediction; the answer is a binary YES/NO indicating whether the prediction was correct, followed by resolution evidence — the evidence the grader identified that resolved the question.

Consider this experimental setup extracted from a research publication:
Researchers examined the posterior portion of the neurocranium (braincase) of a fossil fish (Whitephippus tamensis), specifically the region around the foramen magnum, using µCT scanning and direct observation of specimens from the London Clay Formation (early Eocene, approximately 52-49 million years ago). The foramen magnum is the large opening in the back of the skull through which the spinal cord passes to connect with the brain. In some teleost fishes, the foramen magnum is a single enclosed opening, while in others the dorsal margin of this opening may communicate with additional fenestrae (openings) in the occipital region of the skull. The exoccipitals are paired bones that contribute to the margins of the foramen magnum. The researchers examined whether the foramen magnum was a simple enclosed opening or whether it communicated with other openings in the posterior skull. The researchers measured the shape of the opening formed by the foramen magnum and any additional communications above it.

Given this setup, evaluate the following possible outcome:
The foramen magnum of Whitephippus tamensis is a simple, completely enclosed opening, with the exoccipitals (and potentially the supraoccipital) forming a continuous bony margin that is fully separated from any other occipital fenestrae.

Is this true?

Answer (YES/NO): NO